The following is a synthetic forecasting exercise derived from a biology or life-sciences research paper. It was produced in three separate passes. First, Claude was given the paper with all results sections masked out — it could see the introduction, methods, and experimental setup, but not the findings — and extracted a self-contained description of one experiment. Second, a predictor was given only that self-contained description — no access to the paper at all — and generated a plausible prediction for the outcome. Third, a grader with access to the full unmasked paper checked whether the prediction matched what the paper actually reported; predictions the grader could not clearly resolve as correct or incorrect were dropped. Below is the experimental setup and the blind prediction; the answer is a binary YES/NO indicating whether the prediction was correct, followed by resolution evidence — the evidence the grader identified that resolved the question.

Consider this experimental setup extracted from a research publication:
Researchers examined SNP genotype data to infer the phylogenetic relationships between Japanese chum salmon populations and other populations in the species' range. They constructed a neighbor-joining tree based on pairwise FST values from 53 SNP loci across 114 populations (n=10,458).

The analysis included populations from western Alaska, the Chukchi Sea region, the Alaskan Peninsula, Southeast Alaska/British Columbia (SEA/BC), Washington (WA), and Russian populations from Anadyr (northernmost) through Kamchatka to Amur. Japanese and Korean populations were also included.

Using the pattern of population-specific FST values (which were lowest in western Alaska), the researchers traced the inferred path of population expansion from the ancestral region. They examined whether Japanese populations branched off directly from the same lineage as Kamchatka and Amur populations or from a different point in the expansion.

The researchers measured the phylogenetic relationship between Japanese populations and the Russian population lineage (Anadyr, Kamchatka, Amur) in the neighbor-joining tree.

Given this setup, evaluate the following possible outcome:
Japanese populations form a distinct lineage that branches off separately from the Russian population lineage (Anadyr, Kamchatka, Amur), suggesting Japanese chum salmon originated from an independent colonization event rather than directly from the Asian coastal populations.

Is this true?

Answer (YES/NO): NO